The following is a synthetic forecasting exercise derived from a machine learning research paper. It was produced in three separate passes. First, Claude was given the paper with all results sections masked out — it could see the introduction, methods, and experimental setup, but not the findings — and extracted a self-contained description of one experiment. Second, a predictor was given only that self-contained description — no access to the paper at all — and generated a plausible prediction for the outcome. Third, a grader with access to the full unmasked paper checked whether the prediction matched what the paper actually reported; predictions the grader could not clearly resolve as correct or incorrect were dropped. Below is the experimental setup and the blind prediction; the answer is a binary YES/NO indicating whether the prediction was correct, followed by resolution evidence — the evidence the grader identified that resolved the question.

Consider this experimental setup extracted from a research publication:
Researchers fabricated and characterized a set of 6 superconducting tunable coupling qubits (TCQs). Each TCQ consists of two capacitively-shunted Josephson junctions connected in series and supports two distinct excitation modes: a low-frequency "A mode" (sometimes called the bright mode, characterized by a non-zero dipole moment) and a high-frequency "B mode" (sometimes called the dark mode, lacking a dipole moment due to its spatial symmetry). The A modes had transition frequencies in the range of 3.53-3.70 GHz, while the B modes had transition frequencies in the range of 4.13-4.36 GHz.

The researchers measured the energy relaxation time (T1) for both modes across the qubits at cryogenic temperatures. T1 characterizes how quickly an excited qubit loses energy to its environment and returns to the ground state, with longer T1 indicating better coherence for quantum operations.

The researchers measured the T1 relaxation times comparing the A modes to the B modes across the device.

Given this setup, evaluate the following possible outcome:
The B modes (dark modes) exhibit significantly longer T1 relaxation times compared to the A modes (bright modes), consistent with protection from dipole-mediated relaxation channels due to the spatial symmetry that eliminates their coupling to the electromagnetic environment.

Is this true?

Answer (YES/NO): NO